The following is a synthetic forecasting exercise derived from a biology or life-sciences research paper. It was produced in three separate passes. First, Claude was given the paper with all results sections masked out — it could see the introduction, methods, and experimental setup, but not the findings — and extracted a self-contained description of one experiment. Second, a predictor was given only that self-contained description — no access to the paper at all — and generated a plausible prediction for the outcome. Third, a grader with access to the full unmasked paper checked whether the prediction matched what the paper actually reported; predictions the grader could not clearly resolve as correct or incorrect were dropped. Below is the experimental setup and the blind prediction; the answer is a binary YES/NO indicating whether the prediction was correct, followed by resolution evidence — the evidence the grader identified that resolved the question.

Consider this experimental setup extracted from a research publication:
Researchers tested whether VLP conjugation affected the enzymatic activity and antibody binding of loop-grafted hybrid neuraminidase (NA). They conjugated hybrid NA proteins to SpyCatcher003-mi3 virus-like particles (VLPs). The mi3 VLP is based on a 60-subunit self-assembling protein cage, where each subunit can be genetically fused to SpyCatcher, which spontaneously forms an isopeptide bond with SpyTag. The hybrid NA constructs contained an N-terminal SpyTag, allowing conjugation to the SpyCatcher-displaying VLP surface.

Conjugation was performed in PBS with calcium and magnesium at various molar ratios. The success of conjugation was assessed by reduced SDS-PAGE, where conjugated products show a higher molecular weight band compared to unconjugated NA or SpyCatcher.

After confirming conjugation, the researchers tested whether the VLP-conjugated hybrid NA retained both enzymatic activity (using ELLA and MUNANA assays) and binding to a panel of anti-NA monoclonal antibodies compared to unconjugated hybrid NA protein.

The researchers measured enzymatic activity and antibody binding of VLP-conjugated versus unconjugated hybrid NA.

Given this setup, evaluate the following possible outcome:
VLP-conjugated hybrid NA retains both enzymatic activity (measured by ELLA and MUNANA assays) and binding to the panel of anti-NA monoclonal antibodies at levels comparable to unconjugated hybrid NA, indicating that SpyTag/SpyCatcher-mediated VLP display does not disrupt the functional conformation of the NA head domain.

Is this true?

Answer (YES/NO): YES